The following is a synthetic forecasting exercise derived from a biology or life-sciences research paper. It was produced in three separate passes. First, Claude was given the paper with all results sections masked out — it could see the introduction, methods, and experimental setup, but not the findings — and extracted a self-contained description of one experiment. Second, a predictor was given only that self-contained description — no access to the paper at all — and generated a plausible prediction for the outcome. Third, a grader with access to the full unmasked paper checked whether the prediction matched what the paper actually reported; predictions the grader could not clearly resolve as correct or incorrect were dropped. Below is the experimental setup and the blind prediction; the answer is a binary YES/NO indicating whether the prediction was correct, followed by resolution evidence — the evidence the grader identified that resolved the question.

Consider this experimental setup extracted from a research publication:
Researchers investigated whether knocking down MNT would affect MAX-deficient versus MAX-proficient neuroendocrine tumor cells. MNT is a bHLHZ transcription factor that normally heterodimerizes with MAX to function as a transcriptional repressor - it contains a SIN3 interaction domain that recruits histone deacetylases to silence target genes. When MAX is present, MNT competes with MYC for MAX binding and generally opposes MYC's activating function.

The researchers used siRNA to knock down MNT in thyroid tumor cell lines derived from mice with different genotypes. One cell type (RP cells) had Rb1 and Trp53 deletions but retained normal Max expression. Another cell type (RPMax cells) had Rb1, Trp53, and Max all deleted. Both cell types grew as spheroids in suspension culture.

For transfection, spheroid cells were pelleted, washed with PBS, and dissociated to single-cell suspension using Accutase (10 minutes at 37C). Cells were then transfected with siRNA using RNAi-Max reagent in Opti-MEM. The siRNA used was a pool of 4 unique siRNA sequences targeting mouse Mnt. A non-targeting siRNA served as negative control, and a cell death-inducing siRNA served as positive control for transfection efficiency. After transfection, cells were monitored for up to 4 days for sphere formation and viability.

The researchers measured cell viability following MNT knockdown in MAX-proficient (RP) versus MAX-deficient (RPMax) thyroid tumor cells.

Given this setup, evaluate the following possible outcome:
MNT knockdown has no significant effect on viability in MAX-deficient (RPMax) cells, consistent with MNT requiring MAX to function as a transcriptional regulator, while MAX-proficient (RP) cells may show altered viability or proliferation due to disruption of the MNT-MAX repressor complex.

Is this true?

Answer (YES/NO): NO